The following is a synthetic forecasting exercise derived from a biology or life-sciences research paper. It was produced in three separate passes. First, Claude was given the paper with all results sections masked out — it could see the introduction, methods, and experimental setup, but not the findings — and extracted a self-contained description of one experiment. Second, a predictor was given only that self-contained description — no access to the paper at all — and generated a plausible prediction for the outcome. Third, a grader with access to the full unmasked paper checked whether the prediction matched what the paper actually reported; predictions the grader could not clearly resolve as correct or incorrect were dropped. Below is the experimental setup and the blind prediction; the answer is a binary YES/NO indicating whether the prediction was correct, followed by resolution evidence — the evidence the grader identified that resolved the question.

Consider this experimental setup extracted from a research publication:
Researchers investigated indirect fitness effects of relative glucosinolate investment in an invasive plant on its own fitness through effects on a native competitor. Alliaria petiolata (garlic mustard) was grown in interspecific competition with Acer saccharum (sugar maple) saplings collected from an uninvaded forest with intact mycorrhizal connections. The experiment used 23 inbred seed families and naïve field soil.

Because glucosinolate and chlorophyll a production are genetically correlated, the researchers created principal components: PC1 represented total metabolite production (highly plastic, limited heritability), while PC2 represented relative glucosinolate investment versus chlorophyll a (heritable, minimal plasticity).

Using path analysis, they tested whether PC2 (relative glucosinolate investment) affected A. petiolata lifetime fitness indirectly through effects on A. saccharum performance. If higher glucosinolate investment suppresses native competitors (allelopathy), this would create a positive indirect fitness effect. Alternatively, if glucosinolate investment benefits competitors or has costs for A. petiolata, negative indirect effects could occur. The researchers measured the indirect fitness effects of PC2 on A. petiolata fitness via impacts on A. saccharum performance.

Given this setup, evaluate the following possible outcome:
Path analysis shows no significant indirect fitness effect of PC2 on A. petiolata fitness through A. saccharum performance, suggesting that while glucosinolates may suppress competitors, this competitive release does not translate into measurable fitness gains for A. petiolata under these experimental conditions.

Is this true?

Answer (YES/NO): NO